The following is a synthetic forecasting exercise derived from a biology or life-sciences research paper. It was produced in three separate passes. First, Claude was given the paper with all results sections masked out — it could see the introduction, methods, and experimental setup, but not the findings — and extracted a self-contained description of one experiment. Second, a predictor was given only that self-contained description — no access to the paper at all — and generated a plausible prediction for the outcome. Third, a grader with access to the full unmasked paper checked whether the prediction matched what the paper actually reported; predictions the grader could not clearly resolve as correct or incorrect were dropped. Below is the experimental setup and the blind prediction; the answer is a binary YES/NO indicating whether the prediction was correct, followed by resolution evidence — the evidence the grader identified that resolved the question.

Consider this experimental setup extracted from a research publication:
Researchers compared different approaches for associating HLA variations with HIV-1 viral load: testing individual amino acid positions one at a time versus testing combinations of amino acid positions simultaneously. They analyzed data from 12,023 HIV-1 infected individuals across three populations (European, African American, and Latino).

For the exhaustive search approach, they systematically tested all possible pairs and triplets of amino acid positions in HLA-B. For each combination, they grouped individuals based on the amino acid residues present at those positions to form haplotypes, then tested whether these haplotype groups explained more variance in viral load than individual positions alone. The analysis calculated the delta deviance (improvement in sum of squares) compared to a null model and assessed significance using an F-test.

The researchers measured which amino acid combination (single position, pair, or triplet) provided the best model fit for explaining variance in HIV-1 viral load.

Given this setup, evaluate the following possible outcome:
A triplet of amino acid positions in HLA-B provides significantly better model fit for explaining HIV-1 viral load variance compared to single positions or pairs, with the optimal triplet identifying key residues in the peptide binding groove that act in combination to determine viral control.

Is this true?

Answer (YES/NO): YES